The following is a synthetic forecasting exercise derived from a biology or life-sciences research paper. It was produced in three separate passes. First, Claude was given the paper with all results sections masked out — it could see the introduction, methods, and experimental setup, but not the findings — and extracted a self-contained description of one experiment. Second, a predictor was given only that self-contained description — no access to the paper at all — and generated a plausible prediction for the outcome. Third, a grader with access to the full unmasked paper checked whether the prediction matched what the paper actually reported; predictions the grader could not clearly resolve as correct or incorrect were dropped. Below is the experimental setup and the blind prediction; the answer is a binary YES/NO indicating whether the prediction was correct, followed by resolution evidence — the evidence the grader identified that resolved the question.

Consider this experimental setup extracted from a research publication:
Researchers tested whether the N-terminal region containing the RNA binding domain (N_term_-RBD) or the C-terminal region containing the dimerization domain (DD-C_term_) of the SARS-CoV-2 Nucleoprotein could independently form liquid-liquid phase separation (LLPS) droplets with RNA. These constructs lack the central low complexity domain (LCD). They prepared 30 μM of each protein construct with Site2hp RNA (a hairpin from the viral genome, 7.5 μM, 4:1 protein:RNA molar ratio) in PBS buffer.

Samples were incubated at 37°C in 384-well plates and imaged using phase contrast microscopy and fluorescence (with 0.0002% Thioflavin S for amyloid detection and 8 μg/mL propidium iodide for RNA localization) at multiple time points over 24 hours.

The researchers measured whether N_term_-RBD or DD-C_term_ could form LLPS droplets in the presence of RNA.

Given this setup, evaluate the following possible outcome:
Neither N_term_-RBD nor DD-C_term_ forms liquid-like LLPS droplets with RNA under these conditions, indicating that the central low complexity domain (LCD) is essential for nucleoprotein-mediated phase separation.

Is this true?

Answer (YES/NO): YES